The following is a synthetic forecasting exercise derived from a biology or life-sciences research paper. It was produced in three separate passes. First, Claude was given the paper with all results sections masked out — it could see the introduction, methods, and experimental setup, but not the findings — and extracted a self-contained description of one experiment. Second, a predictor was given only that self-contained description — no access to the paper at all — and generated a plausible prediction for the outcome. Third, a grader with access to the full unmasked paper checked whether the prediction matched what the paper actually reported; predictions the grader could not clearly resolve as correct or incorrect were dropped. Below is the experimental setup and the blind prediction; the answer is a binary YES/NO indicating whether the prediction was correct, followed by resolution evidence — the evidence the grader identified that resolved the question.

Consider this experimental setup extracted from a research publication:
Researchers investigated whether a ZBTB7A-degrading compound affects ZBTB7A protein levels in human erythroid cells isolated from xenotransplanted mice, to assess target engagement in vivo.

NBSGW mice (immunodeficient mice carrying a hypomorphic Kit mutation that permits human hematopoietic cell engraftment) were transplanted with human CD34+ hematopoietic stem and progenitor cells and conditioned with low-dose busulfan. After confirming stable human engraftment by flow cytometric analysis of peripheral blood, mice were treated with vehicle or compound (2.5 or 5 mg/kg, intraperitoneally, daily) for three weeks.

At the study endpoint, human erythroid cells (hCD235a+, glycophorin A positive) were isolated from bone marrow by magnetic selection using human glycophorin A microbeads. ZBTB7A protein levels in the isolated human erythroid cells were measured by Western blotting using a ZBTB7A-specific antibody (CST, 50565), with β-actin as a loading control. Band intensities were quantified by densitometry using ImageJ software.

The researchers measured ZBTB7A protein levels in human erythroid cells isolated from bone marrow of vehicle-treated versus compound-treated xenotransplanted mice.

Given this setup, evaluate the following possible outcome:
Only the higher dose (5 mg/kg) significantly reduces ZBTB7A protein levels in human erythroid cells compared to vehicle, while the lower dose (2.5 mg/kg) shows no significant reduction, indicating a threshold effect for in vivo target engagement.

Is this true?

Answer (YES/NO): NO